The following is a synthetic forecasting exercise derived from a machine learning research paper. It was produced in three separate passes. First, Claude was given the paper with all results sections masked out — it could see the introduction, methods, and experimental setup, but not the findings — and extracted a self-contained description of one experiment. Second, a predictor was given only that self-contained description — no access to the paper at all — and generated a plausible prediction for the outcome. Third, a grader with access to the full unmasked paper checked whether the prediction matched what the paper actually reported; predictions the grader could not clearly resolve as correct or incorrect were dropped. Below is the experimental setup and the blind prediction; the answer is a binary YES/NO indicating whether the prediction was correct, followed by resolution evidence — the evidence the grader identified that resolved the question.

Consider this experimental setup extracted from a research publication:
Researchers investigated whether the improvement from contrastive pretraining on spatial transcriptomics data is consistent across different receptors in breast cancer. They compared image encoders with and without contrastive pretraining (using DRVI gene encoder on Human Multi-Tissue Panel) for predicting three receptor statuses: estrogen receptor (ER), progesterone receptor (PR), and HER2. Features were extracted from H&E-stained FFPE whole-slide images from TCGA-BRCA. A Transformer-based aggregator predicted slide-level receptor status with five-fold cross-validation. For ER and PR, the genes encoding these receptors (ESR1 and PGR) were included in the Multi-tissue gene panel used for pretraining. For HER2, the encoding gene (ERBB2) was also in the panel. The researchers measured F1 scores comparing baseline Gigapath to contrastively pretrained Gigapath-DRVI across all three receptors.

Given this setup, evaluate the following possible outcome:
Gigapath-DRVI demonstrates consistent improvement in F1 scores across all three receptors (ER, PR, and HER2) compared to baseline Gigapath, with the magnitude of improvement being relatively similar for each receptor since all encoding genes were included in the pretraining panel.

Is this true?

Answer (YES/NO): YES